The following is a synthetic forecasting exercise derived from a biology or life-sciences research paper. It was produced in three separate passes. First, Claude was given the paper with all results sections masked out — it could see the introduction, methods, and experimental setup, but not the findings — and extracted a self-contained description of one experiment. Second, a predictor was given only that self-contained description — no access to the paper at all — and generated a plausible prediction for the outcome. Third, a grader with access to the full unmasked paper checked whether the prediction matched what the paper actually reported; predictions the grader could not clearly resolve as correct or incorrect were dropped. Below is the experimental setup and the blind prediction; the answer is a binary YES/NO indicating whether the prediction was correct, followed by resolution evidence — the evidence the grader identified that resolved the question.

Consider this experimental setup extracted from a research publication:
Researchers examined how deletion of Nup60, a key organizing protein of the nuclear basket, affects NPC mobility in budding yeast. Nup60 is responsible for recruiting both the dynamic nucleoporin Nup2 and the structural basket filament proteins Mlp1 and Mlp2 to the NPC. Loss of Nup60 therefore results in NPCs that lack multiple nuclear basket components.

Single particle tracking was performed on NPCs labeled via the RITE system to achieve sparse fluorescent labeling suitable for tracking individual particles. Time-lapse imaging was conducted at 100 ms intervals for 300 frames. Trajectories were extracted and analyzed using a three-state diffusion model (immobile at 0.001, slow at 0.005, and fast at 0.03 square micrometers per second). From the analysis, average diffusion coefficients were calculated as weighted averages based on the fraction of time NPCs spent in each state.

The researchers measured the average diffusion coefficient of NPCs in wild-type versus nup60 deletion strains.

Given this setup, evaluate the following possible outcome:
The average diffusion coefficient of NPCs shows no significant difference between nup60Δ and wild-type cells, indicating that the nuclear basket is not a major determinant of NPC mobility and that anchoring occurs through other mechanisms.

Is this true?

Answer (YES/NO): NO